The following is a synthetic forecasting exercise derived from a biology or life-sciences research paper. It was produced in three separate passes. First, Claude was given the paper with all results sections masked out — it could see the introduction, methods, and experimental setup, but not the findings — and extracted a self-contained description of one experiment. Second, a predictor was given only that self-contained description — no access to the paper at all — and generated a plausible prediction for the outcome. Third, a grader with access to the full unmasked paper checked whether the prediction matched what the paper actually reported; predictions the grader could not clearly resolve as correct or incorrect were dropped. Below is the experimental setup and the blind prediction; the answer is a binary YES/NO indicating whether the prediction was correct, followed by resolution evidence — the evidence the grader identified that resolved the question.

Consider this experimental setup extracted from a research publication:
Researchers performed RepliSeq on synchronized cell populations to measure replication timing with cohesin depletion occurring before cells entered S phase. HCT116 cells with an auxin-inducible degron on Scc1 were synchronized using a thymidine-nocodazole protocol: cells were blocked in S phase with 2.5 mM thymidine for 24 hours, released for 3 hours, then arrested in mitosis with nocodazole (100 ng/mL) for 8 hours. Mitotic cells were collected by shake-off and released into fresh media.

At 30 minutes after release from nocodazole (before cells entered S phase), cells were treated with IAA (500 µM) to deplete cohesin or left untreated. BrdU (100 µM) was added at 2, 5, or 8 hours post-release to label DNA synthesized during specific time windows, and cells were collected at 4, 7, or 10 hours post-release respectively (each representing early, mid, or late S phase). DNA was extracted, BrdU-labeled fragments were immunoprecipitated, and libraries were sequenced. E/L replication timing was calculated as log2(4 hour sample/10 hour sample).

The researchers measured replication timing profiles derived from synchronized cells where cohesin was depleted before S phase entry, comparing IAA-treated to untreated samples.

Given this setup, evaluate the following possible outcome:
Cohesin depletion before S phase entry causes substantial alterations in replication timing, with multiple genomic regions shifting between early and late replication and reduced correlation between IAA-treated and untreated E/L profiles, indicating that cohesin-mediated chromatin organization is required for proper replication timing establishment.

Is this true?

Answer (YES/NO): NO